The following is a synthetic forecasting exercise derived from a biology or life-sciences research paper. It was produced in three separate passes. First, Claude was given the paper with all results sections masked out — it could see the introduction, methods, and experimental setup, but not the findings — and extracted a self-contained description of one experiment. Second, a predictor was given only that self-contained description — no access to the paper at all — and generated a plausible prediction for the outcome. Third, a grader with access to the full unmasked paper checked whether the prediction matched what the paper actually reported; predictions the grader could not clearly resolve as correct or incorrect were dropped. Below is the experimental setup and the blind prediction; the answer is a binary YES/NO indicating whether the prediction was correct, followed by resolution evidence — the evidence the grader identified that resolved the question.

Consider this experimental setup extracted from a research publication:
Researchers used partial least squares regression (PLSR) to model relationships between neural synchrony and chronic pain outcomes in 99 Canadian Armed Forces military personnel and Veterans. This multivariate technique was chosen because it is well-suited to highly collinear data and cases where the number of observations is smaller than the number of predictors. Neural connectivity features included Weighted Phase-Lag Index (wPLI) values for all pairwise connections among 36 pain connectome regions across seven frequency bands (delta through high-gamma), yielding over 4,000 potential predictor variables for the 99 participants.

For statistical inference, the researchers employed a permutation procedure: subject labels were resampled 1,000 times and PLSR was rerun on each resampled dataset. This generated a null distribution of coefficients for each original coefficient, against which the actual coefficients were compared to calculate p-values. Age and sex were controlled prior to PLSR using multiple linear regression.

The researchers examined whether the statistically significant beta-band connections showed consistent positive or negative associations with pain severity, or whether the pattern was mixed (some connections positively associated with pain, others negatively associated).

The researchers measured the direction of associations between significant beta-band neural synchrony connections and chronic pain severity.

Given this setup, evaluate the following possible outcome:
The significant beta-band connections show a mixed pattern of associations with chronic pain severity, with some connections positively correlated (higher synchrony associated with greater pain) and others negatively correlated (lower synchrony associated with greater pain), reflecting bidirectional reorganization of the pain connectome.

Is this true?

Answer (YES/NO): YES